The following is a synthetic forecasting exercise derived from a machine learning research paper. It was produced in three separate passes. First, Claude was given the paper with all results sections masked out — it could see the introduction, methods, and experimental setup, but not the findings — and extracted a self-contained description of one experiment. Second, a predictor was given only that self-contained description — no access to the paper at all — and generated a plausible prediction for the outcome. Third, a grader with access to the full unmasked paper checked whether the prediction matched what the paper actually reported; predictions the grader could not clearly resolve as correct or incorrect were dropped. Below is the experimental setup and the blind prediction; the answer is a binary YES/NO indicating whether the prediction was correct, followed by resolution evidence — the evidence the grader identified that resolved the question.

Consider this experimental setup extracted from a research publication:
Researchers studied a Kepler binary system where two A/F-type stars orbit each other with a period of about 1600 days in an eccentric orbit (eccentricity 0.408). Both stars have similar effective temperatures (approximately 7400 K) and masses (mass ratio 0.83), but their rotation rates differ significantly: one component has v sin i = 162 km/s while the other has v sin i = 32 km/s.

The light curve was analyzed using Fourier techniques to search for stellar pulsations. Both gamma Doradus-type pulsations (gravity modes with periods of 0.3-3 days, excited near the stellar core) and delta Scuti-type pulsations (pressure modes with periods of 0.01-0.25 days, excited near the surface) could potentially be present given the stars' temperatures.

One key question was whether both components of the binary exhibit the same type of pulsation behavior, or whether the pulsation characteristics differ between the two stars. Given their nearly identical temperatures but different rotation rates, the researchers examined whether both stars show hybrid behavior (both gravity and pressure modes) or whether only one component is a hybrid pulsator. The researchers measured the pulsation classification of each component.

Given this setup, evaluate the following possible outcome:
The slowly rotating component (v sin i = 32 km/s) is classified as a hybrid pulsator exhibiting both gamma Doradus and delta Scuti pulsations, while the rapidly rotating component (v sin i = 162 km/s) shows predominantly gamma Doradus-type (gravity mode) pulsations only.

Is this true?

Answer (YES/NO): NO